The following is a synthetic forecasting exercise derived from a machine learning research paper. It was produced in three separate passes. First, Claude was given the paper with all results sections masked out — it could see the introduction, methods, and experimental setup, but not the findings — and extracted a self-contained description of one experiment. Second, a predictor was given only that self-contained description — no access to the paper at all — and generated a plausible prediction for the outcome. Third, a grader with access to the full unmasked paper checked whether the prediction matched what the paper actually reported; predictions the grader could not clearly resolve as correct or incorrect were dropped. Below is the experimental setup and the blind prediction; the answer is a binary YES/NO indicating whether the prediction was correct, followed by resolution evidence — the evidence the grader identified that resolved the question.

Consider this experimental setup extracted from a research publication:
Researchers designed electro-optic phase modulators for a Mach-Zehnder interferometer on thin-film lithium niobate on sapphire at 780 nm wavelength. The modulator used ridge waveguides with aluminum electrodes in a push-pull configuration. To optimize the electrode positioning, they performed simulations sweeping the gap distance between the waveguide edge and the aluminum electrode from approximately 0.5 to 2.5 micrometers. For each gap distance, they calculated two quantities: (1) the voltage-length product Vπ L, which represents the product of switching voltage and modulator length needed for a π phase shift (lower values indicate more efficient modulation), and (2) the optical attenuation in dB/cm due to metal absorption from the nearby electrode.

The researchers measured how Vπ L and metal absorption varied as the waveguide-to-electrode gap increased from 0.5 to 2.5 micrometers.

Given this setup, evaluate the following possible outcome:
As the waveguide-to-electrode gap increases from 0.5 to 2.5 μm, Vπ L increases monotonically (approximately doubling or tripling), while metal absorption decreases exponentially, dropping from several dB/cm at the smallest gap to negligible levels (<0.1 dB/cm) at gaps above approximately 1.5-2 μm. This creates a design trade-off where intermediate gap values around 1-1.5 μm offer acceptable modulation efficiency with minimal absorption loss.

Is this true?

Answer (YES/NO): NO